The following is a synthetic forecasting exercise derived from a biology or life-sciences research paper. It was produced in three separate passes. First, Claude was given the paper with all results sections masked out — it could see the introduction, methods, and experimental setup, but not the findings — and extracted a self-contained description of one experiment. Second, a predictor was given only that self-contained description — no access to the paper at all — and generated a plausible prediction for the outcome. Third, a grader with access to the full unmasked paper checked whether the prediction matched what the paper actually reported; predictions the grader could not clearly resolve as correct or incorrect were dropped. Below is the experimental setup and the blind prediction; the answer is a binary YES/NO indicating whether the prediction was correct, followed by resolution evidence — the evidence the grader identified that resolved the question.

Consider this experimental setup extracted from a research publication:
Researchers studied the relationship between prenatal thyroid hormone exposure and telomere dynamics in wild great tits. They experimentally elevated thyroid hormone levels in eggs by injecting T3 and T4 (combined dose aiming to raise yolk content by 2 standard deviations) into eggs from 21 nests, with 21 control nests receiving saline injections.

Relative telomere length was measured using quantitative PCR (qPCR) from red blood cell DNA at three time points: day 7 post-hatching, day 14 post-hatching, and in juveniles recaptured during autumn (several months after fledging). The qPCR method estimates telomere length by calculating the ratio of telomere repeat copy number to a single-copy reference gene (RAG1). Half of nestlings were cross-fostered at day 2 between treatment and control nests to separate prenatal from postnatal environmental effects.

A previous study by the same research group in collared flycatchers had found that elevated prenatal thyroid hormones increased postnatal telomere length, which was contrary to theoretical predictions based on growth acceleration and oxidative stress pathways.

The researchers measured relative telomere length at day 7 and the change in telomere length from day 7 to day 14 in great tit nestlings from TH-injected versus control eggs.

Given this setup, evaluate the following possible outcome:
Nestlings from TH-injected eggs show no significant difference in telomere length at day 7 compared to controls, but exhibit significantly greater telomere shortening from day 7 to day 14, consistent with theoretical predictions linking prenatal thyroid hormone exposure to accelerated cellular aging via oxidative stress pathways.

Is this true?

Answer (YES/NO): NO